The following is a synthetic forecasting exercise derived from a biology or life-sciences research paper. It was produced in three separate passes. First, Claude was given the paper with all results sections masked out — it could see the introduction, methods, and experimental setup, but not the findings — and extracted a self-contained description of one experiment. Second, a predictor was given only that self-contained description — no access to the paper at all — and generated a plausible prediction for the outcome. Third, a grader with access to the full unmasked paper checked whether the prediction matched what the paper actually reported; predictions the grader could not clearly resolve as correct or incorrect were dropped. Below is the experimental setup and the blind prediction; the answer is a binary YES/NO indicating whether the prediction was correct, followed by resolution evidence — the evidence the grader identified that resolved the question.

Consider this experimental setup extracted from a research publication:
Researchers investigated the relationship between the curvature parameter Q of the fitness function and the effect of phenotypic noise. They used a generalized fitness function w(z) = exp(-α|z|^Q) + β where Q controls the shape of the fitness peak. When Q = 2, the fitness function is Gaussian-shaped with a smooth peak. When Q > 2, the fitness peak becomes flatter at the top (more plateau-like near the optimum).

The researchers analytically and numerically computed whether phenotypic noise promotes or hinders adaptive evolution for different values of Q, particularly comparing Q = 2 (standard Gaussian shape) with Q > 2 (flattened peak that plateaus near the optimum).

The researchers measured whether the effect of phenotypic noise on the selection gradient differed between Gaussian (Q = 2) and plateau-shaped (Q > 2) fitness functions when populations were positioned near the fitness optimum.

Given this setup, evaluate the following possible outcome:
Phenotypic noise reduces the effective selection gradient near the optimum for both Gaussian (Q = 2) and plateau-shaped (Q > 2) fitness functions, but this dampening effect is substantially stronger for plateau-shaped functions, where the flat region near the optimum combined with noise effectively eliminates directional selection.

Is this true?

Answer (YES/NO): NO